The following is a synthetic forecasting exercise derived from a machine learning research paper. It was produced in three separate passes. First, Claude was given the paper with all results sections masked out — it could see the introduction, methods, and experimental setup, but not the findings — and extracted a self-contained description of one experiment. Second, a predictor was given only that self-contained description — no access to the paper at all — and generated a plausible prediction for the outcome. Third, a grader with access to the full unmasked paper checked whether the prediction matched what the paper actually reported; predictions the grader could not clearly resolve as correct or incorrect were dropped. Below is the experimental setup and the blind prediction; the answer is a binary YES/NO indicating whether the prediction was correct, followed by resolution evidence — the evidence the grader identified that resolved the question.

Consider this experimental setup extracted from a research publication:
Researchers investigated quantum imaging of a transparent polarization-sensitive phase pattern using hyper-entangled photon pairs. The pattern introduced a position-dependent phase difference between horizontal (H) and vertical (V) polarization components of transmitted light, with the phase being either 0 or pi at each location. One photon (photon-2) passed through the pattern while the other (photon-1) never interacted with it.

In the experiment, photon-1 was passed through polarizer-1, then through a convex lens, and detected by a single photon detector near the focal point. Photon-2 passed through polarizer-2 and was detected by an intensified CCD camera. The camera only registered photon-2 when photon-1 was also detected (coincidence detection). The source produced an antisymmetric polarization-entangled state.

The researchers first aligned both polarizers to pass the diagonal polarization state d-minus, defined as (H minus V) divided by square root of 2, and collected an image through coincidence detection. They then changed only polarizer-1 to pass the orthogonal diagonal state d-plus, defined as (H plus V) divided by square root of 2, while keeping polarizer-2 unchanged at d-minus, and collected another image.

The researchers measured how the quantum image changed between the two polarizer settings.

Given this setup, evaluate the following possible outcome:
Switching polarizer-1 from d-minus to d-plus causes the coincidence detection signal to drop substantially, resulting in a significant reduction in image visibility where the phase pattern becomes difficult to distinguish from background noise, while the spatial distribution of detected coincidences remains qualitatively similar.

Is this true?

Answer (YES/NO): NO